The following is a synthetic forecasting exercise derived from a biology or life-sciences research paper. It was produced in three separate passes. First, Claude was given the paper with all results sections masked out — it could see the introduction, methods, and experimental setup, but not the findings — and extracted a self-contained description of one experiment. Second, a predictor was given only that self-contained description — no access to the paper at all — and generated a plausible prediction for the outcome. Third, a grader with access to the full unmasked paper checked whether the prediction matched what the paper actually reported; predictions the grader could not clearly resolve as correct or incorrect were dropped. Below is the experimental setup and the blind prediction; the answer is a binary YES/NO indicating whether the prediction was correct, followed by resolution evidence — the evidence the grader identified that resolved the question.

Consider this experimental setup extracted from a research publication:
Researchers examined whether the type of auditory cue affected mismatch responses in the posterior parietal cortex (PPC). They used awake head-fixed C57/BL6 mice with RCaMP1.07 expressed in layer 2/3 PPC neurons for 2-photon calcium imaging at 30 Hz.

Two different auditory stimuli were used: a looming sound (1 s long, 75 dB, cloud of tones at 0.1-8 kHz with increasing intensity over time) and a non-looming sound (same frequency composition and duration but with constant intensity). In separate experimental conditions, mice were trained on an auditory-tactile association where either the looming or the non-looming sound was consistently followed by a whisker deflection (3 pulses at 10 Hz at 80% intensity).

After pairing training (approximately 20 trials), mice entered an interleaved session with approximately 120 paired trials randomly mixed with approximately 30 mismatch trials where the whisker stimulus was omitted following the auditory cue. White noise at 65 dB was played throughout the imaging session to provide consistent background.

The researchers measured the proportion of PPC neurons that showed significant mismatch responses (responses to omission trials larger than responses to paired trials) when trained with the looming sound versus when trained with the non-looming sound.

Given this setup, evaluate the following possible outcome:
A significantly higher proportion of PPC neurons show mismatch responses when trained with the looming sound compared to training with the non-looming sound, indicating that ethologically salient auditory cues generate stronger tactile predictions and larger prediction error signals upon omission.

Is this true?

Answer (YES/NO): NO